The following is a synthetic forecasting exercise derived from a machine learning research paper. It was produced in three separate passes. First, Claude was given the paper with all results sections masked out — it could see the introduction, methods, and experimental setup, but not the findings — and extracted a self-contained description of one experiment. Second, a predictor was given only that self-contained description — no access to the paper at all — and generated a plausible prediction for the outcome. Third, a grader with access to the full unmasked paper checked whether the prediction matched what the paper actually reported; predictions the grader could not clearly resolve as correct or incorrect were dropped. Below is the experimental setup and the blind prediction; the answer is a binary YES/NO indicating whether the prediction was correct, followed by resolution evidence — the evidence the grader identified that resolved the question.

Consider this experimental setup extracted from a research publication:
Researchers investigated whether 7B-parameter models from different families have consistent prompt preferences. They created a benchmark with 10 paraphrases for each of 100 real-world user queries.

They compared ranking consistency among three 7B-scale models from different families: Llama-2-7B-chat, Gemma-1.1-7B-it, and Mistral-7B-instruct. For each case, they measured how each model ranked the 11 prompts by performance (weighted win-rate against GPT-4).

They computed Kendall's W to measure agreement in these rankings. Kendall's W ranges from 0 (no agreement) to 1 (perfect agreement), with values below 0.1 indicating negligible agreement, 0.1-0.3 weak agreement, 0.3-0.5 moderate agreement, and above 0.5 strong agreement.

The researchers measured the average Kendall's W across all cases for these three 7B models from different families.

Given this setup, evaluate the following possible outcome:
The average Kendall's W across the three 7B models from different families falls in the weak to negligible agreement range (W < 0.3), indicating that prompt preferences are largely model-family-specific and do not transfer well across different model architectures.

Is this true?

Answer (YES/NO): NO